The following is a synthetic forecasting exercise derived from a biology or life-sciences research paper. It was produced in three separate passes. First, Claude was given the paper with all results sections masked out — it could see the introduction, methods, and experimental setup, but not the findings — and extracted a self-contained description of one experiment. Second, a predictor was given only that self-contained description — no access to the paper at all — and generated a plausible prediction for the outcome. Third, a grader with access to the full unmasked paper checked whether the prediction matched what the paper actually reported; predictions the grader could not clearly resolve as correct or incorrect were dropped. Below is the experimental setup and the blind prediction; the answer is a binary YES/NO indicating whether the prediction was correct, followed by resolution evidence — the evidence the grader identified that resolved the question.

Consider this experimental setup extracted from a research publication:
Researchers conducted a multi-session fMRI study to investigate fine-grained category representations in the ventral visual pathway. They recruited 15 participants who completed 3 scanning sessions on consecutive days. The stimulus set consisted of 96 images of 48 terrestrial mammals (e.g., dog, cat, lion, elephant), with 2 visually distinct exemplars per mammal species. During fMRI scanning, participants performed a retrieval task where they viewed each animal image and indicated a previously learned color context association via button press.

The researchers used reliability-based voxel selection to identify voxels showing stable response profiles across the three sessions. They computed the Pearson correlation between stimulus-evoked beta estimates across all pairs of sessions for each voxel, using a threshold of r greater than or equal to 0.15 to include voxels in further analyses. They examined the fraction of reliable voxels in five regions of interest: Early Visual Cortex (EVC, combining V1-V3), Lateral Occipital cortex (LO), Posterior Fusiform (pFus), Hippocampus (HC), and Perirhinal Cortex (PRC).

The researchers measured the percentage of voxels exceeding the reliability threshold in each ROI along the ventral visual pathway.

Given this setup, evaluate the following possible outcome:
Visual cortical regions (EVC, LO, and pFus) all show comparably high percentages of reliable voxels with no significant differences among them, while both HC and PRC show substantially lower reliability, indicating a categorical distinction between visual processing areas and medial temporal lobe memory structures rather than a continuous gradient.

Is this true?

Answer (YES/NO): NO